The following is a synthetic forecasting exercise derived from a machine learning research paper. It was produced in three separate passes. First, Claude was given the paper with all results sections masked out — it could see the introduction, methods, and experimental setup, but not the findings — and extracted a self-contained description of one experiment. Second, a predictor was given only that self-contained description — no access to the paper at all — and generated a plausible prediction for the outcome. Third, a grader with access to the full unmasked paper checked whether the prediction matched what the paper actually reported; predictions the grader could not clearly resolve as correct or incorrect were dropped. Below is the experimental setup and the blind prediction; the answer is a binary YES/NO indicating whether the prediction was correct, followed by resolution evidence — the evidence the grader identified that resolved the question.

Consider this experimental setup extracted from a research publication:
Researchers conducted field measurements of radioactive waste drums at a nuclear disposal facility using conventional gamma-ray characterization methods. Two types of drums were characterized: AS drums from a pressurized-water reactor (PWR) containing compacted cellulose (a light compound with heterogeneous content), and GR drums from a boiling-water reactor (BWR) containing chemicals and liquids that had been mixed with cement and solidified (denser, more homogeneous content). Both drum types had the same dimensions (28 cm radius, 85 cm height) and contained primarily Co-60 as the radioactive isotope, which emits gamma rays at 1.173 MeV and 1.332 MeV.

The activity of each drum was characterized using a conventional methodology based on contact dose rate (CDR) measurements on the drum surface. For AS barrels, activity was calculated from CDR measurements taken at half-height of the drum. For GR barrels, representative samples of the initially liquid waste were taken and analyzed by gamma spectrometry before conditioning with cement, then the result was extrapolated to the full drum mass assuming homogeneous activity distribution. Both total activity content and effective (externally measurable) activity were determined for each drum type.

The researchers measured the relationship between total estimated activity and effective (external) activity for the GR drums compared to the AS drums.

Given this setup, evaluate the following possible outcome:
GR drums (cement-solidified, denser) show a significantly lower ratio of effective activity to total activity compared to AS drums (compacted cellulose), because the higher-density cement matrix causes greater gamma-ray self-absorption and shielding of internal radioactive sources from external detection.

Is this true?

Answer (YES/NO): YES